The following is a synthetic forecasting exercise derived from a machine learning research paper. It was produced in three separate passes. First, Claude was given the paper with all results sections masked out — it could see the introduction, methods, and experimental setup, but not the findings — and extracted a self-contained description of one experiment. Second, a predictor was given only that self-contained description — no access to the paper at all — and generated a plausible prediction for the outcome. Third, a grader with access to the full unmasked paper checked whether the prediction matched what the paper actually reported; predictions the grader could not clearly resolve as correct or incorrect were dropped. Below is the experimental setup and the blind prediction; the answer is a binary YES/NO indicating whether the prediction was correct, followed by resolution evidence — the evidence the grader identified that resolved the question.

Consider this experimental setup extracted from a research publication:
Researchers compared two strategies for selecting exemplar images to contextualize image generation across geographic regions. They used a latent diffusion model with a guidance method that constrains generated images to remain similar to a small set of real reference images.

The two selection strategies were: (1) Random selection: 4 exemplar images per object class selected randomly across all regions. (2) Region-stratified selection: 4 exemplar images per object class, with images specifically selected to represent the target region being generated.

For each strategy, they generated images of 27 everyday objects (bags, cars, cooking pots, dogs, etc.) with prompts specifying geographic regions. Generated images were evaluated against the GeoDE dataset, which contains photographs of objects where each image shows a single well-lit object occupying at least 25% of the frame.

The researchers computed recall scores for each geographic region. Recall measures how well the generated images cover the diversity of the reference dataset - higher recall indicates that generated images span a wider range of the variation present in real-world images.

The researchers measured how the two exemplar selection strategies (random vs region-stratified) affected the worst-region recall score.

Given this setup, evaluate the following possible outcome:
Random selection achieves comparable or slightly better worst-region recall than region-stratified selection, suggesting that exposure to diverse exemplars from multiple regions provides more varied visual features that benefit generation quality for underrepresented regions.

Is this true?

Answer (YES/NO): NO